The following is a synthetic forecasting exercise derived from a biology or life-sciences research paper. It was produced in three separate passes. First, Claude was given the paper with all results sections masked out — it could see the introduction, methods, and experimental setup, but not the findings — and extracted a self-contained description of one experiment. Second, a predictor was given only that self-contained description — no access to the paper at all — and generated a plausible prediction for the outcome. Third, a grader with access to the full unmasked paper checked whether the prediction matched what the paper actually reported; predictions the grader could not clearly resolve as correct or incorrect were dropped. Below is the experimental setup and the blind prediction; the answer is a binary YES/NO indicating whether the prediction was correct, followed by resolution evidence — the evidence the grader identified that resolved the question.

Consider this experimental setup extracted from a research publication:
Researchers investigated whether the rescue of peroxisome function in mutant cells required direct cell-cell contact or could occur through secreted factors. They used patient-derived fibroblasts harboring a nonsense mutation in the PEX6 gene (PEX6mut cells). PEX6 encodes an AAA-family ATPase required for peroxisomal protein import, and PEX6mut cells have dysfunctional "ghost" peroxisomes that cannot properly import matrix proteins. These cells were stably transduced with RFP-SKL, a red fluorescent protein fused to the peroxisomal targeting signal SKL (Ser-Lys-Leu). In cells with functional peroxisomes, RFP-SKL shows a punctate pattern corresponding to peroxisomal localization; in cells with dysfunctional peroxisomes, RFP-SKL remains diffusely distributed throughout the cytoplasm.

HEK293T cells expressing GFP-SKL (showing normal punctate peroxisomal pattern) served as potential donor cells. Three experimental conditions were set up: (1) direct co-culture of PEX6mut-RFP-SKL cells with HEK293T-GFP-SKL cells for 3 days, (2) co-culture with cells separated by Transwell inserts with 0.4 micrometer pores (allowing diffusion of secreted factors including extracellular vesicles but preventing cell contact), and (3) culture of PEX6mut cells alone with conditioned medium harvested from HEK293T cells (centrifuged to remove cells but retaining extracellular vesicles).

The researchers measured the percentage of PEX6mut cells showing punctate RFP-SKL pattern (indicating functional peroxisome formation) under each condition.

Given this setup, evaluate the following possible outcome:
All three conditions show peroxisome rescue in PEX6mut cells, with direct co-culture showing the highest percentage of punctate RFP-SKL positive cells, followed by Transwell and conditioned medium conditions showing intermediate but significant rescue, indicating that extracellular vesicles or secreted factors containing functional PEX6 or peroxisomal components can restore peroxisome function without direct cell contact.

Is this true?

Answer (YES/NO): NO